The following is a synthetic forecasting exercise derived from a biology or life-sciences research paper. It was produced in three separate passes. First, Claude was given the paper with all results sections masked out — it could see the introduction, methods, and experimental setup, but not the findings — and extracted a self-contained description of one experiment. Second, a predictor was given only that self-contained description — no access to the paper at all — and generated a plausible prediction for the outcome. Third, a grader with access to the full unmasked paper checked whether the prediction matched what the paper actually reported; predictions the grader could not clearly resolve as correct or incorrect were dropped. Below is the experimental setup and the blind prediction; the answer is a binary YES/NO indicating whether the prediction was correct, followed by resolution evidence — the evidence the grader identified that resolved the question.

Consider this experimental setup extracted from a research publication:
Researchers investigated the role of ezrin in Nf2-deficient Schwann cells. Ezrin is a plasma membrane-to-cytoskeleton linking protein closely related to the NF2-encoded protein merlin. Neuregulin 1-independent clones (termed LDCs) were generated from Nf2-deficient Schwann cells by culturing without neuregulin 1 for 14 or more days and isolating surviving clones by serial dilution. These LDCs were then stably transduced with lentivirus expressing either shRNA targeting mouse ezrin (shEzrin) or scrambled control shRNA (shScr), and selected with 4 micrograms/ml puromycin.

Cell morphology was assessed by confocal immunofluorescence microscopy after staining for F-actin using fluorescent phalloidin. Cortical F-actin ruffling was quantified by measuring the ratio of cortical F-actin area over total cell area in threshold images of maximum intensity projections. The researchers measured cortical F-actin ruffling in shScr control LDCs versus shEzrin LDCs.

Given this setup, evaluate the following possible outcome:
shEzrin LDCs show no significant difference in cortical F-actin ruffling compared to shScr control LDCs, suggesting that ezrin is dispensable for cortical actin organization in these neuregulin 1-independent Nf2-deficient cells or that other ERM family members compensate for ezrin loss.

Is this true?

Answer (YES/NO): NO